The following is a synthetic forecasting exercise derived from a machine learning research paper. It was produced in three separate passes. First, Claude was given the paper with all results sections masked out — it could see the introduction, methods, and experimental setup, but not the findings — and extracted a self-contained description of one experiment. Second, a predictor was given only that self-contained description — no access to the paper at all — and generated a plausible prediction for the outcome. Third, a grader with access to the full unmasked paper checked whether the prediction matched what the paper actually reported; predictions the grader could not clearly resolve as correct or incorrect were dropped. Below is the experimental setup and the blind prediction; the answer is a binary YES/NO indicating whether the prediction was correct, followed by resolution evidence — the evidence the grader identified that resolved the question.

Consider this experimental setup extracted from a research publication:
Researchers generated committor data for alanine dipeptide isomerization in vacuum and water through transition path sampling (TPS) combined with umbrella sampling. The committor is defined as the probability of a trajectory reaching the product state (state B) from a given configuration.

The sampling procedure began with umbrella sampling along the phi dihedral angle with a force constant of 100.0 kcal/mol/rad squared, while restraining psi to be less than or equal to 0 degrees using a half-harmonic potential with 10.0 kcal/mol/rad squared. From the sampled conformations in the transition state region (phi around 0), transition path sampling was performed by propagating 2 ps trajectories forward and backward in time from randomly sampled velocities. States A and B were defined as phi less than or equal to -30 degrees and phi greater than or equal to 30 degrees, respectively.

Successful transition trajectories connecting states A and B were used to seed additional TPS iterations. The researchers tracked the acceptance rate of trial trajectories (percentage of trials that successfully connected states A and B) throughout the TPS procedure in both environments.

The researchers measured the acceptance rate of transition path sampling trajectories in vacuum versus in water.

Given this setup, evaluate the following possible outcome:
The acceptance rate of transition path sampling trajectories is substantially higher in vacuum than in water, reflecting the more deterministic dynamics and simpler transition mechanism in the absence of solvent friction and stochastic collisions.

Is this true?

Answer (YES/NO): NO